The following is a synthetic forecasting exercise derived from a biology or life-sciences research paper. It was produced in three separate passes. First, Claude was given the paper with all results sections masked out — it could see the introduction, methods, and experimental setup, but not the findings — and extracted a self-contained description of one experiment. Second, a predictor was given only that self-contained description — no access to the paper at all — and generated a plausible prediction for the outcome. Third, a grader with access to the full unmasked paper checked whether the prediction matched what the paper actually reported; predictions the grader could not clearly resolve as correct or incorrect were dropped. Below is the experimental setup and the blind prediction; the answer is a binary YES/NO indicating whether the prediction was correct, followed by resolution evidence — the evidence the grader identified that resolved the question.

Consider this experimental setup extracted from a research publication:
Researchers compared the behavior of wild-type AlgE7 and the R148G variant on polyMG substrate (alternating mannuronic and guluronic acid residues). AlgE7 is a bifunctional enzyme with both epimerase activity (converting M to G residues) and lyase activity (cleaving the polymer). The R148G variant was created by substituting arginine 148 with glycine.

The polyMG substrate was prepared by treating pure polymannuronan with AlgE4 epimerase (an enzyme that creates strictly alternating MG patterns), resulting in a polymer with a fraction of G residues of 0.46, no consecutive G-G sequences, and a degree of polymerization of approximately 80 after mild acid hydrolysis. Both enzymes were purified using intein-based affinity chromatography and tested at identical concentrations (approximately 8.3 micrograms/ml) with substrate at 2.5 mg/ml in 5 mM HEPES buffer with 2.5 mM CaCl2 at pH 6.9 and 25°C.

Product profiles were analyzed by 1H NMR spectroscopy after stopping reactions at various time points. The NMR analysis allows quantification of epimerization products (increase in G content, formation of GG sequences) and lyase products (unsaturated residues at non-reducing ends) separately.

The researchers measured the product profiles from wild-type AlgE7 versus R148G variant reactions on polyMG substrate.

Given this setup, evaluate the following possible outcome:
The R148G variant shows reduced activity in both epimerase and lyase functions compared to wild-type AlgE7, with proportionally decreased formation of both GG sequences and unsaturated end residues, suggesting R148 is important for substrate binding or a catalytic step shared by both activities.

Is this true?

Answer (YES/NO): NO